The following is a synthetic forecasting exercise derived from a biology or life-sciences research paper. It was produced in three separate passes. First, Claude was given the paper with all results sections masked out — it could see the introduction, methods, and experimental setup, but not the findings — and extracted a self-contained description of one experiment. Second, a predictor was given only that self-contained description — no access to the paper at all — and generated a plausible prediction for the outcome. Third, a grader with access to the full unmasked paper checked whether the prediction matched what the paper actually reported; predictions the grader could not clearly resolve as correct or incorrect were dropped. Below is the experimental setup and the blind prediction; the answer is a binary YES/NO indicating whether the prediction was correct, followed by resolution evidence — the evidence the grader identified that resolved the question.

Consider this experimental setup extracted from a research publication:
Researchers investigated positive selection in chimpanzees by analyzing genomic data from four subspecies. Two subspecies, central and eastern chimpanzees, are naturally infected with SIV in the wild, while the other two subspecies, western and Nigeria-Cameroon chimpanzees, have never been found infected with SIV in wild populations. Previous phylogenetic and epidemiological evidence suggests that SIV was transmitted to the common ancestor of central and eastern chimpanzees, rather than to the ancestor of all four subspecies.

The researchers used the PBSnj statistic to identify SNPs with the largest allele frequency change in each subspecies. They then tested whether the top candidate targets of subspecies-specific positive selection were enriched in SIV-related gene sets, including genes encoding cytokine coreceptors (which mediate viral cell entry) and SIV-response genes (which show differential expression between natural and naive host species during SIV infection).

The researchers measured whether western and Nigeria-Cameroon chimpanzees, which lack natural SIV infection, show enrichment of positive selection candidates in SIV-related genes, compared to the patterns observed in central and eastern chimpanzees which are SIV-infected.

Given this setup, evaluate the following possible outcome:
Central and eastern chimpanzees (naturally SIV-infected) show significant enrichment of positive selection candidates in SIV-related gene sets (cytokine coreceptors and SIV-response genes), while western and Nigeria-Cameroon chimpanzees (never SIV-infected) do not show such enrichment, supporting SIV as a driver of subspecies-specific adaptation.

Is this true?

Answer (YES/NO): YES